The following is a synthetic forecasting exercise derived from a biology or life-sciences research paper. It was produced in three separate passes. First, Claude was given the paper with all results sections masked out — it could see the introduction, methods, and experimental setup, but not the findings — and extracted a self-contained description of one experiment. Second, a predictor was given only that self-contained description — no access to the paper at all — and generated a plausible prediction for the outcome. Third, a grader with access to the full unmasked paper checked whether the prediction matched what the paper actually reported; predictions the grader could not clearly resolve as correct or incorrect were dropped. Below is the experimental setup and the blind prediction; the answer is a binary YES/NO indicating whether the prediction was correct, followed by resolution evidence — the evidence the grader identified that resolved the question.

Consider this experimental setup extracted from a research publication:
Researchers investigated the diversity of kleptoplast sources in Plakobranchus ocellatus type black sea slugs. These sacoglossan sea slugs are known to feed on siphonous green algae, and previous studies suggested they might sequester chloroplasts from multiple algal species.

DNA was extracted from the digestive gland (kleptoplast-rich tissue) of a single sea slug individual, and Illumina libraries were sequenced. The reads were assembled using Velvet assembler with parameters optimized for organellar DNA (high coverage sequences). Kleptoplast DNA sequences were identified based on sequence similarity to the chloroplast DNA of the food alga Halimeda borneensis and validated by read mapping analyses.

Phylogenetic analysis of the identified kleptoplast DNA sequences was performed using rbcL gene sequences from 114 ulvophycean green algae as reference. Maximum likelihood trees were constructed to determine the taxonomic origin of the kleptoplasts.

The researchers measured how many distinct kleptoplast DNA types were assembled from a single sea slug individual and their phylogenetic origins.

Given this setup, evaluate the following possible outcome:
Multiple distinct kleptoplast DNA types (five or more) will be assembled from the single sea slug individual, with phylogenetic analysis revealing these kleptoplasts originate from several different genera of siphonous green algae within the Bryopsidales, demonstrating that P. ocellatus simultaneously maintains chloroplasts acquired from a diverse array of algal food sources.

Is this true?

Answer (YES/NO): NO